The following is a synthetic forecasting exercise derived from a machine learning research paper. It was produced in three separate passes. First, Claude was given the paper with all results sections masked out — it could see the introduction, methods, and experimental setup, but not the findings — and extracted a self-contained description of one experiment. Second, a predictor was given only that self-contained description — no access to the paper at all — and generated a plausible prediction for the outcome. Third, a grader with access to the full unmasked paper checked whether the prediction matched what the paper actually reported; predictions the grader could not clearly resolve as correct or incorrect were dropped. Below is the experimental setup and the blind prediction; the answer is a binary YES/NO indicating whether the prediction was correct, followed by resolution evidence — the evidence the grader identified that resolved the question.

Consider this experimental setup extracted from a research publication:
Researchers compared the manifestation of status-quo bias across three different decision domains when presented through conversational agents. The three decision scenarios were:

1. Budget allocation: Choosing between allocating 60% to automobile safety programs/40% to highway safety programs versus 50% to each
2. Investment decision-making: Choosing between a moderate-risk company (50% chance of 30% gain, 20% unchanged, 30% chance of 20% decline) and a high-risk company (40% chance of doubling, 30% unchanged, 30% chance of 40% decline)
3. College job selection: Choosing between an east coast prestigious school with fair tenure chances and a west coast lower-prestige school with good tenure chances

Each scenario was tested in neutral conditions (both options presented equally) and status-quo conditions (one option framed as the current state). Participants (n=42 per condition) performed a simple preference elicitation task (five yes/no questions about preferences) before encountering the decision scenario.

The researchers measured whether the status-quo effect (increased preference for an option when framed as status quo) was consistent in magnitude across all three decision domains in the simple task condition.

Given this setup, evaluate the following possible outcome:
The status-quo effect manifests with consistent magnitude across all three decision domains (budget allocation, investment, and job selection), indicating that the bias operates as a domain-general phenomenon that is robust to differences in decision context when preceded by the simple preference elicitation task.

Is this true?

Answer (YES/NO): NO